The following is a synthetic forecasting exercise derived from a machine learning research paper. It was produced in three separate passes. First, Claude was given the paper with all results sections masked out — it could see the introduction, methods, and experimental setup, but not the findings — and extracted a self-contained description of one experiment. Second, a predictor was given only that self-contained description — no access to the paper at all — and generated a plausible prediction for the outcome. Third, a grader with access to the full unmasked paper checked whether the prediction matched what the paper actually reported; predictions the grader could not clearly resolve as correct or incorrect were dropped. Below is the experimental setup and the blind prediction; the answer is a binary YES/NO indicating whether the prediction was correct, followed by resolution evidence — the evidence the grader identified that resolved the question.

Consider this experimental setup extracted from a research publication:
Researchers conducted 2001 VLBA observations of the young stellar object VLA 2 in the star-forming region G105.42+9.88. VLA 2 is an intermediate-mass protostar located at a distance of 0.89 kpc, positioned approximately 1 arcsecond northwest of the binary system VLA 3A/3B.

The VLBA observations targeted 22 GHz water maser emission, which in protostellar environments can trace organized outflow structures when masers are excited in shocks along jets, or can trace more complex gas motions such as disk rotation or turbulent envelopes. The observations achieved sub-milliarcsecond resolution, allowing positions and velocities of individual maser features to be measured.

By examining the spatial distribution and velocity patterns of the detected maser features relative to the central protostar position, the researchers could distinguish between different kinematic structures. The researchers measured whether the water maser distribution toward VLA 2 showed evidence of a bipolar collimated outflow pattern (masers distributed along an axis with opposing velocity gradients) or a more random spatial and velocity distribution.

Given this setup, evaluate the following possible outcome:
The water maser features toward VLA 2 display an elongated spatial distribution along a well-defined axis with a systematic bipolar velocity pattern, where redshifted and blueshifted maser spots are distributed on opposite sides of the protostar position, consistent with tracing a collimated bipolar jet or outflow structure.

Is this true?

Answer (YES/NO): YES